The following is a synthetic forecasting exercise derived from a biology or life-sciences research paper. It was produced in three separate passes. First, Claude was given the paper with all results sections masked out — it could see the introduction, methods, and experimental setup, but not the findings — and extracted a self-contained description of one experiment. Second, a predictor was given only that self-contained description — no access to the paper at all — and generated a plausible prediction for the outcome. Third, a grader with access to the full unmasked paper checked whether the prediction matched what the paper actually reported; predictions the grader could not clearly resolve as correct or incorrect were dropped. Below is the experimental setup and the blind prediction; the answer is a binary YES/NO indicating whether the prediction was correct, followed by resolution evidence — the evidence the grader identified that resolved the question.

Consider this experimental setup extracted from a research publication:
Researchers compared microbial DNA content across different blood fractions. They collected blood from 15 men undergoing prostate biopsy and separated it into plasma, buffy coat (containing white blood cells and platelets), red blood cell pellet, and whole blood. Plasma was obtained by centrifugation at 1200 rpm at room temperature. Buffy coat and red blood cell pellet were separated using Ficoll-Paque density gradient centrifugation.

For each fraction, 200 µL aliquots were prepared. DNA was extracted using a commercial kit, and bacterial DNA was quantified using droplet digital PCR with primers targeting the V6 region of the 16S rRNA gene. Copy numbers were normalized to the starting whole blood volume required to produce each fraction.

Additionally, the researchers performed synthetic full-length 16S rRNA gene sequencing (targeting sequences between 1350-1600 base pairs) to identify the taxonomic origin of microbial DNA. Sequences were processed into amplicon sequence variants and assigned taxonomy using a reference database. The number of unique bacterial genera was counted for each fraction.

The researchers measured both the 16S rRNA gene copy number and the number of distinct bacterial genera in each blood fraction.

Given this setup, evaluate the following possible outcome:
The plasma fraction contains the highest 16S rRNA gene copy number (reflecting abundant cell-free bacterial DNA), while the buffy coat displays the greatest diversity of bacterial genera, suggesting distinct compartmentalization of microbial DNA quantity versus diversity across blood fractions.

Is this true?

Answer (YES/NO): NO